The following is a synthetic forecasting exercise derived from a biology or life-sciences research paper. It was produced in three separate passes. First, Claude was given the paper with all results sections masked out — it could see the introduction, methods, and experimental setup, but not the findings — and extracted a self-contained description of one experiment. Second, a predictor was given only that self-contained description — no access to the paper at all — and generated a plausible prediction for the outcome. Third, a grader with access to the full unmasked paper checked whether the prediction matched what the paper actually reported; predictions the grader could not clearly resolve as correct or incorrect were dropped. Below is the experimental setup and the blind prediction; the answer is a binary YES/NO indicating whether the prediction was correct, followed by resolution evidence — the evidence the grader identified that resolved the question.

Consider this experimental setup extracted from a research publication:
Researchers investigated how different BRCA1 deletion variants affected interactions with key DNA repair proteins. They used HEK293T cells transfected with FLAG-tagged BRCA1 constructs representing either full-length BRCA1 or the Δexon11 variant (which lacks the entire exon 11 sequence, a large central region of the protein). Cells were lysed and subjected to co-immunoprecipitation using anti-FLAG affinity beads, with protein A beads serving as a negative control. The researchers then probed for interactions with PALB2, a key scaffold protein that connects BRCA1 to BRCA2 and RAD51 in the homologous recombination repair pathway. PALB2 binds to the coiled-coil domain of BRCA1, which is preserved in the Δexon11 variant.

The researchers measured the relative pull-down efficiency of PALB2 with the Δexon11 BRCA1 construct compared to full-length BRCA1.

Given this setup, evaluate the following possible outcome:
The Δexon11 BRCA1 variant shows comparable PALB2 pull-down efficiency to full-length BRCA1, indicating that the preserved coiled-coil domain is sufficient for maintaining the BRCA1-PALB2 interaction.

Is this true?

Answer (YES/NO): NO